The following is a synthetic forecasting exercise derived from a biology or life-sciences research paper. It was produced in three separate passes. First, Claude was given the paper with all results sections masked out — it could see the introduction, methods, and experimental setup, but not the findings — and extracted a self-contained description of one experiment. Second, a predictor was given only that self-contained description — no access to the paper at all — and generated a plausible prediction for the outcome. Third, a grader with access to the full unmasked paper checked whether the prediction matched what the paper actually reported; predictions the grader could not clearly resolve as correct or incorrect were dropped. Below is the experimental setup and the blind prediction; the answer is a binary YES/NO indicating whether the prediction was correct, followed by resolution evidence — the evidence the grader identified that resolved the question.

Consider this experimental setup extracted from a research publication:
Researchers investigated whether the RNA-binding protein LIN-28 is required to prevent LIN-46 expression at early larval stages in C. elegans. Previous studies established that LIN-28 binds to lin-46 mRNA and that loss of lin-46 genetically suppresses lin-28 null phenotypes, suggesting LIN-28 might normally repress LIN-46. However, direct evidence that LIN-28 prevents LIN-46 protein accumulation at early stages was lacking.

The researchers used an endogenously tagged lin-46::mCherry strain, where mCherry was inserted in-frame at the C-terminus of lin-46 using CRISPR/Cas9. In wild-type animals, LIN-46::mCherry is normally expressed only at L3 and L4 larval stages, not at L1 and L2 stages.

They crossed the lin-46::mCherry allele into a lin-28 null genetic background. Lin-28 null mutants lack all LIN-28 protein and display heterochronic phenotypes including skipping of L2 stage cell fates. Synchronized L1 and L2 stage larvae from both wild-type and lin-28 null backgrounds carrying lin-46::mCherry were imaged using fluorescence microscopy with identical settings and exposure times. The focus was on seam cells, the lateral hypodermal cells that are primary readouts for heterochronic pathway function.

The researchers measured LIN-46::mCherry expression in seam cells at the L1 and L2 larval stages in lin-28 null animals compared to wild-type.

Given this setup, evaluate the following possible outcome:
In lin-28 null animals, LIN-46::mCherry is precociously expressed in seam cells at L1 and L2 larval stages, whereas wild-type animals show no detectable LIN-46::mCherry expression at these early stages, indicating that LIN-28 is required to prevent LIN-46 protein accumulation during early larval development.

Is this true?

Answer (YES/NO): YES